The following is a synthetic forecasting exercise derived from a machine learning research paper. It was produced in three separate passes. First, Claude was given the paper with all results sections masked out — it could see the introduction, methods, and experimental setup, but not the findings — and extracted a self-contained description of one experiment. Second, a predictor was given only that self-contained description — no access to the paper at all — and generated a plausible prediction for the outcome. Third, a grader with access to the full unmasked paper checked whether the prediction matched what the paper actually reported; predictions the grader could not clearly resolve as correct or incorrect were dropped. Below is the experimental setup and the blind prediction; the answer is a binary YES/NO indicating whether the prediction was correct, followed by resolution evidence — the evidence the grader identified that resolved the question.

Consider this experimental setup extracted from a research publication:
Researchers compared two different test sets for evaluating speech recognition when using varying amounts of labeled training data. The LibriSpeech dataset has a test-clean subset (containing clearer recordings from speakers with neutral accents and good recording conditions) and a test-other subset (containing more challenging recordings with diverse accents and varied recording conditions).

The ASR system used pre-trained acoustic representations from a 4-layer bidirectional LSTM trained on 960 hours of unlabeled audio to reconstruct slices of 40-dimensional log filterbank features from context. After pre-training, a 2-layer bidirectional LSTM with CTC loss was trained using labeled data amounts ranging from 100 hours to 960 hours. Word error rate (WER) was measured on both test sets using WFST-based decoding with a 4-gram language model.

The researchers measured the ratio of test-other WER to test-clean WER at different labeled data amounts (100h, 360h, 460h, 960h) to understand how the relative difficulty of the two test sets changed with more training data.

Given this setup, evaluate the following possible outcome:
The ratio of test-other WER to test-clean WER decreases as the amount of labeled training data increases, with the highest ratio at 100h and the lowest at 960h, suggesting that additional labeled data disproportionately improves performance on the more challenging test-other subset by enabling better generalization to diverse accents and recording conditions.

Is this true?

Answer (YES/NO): YES